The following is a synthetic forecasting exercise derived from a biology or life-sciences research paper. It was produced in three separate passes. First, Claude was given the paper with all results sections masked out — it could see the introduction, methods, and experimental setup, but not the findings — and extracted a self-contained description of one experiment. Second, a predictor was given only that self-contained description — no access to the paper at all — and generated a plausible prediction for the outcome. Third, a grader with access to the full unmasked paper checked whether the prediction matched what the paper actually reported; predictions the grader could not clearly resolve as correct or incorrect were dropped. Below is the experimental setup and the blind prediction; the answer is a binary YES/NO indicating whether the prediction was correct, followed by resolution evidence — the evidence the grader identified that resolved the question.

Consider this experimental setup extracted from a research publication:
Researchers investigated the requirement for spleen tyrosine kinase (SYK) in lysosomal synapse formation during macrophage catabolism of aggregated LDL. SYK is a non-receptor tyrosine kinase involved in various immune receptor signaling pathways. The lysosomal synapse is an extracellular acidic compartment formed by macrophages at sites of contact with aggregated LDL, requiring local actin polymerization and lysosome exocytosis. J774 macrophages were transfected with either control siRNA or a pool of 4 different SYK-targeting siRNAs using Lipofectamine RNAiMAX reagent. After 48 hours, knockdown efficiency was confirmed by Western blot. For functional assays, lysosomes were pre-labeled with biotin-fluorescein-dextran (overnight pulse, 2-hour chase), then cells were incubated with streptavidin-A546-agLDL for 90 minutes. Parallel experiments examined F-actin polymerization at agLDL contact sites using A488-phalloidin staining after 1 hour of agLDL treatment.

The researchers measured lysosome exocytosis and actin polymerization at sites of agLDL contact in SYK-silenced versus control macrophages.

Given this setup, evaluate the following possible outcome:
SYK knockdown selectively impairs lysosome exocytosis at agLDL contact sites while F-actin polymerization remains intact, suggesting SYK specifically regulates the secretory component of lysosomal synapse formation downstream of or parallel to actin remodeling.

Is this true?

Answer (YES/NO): NO